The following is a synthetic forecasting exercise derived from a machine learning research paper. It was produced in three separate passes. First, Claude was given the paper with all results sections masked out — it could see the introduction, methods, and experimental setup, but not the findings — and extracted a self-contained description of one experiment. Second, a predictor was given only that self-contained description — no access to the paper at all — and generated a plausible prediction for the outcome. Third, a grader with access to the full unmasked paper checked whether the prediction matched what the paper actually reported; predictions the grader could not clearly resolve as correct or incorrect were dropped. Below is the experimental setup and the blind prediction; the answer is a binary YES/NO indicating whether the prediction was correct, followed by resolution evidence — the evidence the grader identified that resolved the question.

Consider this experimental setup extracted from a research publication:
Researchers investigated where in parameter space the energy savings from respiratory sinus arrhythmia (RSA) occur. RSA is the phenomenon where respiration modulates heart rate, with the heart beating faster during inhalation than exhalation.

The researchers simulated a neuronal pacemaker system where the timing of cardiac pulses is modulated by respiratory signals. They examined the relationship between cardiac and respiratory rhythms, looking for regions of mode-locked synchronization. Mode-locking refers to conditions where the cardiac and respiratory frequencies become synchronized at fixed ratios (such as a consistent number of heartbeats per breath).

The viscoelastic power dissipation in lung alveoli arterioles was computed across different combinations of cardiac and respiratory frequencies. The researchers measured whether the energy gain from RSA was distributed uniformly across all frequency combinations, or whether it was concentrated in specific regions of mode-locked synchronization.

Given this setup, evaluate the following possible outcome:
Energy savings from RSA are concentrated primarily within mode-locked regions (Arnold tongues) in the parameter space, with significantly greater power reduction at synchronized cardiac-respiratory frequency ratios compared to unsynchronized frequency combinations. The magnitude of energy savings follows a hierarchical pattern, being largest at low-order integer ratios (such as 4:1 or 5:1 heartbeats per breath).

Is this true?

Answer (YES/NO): NO